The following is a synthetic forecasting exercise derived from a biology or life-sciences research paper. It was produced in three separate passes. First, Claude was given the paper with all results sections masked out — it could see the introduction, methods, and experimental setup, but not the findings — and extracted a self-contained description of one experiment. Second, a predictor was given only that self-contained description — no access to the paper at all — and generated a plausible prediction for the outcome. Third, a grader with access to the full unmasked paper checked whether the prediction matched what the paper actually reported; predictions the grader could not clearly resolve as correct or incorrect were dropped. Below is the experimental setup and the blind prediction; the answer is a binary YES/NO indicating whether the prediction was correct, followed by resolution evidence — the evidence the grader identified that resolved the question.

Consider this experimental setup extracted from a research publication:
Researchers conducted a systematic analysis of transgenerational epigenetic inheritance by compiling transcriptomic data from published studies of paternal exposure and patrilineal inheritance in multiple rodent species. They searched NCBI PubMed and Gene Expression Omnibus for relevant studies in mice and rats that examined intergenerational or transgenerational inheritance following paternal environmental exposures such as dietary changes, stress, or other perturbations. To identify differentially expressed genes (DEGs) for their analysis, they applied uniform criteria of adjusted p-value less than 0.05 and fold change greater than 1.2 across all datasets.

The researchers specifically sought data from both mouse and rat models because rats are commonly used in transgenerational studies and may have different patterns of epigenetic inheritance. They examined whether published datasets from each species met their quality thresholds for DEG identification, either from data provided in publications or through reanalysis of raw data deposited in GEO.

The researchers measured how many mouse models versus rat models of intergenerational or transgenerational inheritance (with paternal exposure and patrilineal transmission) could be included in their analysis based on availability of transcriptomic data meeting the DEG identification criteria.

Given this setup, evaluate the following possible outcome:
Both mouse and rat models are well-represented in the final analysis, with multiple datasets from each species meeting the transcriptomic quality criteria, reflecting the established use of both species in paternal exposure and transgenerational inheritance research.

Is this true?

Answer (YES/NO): NO